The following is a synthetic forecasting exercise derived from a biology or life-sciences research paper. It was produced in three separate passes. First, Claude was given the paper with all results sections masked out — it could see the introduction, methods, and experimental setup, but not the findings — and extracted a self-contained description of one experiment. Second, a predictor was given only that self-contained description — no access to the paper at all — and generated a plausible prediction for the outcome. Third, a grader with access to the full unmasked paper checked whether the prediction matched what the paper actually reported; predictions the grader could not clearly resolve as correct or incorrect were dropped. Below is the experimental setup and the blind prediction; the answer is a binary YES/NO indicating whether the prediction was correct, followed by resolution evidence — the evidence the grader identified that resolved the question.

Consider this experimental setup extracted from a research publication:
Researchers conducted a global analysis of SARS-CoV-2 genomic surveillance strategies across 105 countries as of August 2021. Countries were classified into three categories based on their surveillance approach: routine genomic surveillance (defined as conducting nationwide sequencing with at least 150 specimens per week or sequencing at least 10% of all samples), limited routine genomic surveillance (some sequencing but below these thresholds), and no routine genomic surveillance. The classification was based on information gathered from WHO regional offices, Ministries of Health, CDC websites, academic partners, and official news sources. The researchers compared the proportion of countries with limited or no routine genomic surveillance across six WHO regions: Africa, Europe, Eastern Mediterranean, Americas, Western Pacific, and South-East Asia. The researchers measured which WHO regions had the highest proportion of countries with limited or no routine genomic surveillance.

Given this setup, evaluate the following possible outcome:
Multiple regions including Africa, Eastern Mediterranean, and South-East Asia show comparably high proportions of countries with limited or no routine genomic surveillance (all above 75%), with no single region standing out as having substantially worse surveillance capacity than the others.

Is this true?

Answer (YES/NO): NO